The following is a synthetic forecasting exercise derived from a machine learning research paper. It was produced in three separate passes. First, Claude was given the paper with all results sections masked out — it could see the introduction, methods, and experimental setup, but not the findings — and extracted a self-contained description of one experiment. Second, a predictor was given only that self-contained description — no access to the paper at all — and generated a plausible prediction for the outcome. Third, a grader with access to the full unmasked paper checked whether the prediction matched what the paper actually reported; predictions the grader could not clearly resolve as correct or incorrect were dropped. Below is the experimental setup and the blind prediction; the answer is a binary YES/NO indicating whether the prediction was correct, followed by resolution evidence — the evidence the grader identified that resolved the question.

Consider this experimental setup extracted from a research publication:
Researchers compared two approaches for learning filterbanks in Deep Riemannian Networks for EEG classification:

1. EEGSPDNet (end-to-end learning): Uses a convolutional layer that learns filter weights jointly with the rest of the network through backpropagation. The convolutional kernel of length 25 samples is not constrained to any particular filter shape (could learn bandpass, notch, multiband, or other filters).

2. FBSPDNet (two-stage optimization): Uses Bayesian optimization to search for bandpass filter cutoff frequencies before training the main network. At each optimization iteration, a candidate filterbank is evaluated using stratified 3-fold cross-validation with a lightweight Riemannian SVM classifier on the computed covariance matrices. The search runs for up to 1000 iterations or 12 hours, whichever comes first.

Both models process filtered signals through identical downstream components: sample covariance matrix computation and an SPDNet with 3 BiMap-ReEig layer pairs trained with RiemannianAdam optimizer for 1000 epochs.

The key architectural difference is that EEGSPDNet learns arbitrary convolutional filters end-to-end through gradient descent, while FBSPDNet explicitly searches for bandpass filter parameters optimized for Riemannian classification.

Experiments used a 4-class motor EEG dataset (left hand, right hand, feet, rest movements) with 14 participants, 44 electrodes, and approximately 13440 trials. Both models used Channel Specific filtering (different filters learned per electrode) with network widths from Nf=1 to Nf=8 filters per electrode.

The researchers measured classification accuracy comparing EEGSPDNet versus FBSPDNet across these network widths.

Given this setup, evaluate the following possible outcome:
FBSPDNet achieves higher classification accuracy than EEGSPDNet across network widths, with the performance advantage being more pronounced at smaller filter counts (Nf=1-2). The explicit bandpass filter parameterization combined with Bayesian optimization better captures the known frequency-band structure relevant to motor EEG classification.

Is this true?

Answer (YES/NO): NO